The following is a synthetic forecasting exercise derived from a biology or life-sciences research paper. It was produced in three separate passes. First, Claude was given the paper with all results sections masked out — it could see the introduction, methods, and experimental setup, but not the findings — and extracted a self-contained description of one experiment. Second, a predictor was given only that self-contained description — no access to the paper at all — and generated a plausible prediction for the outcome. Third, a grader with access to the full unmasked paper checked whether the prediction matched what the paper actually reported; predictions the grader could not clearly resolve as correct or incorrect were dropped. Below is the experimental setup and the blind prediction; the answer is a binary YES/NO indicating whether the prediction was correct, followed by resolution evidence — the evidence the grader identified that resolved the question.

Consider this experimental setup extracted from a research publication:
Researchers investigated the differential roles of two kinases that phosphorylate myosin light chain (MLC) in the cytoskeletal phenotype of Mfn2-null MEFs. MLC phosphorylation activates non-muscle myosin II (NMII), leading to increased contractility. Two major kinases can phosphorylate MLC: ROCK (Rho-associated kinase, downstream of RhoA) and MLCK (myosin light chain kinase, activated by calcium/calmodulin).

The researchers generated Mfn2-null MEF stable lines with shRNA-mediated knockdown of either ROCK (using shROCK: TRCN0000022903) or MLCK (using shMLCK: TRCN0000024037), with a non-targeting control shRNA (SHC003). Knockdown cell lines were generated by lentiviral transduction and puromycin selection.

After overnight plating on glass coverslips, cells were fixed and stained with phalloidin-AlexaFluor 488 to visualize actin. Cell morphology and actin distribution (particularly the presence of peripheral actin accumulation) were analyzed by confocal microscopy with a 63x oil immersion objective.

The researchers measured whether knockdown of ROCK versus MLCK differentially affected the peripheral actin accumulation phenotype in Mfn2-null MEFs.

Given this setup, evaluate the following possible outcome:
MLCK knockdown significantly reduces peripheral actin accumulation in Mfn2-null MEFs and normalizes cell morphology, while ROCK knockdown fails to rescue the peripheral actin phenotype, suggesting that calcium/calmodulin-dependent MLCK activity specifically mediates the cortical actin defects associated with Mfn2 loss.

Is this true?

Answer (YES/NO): NO